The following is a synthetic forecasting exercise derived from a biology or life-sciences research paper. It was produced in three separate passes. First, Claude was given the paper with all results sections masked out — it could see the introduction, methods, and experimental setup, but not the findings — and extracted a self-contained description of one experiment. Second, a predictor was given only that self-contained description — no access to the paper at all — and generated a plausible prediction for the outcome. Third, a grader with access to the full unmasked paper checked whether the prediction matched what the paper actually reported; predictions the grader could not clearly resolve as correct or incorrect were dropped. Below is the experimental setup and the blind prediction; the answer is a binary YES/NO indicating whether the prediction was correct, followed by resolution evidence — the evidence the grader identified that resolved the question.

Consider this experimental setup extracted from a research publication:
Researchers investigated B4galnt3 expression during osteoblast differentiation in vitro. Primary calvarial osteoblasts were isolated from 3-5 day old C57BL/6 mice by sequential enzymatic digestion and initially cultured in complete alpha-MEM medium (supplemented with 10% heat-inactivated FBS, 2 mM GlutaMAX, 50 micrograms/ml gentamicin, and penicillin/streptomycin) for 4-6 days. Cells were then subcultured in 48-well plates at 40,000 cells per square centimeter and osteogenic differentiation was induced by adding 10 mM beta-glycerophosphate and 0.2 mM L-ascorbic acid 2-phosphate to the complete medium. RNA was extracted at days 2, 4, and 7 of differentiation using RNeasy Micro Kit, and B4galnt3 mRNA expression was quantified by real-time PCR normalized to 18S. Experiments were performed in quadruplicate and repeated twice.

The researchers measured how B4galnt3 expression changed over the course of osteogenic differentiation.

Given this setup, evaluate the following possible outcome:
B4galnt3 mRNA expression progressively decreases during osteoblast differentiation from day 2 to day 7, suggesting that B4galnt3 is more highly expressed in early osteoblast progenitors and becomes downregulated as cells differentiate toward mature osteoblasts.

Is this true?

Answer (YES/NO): NO